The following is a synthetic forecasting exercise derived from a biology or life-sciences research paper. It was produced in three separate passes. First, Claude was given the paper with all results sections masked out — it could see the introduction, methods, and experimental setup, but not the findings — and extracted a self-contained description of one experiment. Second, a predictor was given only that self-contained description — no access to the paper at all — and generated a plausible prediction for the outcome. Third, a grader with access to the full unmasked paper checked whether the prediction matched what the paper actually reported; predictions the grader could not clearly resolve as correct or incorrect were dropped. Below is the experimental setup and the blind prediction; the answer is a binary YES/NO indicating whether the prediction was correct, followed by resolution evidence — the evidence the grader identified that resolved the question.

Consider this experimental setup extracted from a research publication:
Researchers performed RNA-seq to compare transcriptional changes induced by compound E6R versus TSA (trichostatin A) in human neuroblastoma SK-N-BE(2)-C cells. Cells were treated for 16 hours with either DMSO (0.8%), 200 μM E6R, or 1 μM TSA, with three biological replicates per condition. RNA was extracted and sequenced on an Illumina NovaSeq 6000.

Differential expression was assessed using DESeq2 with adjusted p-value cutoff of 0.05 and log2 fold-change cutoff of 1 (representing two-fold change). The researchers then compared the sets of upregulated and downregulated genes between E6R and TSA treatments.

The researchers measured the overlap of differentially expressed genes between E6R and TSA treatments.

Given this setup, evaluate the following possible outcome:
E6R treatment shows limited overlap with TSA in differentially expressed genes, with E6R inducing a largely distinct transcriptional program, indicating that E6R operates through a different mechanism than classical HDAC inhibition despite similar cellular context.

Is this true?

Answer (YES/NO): NO